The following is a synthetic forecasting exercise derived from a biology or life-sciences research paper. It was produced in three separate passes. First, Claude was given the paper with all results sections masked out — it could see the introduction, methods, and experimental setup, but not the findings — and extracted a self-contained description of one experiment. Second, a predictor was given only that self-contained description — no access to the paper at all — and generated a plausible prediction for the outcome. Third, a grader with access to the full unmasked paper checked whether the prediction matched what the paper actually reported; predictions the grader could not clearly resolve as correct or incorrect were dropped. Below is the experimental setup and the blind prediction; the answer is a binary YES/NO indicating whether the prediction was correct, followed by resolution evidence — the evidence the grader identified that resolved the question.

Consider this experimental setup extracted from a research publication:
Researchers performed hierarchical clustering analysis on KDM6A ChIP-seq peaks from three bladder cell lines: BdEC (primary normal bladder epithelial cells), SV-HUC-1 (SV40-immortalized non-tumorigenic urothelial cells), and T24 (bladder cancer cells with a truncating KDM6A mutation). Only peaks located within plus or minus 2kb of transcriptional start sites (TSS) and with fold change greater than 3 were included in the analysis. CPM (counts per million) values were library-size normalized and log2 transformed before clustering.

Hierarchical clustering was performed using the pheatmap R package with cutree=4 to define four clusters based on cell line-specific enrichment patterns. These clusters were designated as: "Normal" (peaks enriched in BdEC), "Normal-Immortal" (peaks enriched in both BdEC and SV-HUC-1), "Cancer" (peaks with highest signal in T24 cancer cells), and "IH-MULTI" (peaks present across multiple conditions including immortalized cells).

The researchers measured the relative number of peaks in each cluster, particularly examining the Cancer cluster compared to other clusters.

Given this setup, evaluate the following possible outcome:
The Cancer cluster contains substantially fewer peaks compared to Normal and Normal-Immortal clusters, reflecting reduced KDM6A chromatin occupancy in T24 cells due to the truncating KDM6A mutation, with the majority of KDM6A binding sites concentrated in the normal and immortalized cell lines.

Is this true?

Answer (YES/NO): YES